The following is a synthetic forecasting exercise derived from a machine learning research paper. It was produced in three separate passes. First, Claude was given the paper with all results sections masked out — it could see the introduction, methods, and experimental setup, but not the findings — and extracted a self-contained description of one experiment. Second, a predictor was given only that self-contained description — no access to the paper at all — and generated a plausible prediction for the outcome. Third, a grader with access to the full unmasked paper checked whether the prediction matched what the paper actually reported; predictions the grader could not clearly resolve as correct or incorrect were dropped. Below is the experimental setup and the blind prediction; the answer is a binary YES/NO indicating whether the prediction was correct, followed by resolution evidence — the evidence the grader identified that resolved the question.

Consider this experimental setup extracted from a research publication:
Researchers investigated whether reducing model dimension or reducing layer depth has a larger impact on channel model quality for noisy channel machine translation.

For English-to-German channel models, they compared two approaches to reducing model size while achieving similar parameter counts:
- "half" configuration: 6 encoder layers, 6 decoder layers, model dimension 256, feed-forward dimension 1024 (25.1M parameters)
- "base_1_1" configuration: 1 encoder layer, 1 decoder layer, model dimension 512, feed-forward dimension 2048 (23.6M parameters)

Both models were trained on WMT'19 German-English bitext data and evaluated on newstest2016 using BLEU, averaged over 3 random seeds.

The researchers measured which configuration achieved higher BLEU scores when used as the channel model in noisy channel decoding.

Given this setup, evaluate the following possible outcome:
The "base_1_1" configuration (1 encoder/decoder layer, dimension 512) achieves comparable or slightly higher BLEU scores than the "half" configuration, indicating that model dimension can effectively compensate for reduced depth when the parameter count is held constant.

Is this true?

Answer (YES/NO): YES